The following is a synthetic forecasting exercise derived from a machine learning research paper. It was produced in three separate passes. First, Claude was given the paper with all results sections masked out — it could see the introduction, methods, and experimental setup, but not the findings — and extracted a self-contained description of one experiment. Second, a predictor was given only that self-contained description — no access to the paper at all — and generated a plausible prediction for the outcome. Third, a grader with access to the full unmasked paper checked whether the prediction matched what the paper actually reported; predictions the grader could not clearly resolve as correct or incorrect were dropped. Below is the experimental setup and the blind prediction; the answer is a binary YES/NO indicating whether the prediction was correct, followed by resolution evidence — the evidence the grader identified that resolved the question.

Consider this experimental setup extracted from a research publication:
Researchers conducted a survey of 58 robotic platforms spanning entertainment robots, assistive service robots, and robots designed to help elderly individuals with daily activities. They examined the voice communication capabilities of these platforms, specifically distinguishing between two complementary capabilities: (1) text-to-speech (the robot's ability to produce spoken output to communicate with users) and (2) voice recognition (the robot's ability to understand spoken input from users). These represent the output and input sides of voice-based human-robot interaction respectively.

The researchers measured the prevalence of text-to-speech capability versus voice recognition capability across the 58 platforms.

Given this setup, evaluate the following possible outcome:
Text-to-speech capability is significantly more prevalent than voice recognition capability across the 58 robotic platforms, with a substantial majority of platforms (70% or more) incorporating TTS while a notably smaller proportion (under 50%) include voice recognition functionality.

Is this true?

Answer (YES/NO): NO